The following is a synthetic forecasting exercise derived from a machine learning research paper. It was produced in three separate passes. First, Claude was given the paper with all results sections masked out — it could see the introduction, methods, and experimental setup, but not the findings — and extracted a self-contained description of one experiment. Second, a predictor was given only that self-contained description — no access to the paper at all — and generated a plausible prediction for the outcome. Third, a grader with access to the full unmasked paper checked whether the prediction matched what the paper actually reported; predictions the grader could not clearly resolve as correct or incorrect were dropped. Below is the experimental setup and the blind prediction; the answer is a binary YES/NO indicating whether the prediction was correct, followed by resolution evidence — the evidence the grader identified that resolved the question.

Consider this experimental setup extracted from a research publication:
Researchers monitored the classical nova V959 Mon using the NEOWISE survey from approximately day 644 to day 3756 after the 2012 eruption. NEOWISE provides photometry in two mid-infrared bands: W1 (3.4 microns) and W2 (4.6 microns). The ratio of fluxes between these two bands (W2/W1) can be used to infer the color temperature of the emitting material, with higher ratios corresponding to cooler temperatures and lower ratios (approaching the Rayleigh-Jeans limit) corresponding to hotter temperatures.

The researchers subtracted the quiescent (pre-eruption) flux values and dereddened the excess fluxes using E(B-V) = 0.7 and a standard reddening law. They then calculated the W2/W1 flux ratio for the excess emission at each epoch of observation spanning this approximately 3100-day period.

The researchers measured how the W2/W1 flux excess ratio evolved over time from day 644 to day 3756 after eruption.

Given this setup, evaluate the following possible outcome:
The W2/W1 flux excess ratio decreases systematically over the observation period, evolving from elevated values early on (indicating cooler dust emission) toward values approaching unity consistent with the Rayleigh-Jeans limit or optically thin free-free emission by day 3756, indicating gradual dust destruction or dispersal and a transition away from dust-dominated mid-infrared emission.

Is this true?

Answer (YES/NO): NO